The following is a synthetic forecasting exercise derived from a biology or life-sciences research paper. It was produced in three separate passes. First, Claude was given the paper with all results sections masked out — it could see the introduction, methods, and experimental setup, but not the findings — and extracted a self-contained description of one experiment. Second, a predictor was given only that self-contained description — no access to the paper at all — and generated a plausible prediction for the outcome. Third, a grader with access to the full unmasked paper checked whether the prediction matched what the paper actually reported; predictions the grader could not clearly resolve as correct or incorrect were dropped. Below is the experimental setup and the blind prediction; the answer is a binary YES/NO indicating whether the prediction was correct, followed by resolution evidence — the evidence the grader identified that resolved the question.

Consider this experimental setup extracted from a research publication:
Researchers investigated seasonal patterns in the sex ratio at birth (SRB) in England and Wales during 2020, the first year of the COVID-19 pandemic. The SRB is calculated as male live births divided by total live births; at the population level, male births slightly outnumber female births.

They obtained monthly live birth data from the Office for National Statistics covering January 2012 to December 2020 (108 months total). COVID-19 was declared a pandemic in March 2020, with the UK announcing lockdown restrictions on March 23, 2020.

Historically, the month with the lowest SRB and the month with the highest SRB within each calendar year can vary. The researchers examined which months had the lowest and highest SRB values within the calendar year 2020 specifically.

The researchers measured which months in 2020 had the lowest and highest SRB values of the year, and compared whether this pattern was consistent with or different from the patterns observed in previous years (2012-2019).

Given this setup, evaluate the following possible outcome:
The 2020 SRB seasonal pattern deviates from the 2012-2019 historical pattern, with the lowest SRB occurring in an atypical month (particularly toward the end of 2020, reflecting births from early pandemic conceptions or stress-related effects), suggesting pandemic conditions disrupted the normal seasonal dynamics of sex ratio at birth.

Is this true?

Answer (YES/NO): NO